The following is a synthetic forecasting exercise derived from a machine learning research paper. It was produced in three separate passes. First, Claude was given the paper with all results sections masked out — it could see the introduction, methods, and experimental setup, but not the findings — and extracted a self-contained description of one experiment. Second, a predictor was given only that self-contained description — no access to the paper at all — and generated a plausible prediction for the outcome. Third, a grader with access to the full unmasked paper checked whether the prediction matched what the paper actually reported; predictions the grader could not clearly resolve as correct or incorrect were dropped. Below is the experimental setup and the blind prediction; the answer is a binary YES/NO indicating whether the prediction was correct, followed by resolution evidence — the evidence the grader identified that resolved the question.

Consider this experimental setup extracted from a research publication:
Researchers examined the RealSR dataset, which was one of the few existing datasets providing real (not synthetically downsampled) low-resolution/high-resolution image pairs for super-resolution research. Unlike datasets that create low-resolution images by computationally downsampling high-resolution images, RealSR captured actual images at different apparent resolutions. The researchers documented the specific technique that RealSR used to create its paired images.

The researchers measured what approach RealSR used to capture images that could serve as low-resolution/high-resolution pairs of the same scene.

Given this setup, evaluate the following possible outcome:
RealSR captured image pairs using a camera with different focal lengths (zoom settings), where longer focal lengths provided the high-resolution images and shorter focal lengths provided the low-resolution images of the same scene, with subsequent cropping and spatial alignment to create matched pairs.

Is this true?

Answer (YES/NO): YES